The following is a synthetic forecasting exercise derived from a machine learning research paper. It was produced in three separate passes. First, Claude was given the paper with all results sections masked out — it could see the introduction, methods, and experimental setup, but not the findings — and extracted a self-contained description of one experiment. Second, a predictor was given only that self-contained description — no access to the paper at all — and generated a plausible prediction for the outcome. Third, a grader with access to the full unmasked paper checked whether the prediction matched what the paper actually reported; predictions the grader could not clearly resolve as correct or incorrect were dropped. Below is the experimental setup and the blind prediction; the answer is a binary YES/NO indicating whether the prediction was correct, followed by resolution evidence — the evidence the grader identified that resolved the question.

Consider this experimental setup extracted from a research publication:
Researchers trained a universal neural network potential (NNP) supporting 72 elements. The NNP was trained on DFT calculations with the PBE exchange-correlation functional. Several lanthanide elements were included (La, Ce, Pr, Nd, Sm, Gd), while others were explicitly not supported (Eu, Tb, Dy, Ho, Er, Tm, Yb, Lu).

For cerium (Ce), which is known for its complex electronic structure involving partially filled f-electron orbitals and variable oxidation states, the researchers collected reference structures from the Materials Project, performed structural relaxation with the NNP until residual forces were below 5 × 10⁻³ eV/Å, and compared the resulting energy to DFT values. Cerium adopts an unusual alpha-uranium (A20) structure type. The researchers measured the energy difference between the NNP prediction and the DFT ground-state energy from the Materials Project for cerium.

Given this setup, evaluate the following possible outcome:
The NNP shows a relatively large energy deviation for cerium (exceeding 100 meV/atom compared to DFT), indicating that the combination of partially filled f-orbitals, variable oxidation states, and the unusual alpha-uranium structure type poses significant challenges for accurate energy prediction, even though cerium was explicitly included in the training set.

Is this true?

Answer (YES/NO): NO